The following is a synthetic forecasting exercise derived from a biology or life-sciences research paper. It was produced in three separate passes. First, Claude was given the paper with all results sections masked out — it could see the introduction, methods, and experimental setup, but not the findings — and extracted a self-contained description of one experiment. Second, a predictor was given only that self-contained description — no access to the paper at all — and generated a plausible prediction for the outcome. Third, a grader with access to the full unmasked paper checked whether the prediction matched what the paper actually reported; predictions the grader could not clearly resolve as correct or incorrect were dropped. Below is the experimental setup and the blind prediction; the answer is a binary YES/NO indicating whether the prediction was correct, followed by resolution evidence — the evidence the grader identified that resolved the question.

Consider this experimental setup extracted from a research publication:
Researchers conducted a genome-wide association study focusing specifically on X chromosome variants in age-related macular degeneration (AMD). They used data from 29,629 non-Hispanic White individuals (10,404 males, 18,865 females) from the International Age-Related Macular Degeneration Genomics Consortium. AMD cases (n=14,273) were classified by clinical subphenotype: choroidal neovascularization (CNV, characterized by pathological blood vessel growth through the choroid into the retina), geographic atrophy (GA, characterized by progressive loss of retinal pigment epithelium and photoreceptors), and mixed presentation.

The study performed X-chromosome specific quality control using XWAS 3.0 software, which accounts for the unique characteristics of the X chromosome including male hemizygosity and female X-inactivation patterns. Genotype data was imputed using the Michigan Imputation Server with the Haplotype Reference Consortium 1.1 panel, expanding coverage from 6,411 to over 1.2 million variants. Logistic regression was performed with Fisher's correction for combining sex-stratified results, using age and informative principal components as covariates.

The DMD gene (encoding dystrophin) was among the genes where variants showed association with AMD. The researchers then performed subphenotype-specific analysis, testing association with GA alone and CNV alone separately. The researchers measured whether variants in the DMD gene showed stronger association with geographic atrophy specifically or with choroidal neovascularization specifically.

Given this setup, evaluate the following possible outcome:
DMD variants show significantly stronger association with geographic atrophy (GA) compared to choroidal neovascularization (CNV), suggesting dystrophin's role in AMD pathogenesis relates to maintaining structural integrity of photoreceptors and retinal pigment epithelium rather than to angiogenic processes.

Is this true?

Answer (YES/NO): YES